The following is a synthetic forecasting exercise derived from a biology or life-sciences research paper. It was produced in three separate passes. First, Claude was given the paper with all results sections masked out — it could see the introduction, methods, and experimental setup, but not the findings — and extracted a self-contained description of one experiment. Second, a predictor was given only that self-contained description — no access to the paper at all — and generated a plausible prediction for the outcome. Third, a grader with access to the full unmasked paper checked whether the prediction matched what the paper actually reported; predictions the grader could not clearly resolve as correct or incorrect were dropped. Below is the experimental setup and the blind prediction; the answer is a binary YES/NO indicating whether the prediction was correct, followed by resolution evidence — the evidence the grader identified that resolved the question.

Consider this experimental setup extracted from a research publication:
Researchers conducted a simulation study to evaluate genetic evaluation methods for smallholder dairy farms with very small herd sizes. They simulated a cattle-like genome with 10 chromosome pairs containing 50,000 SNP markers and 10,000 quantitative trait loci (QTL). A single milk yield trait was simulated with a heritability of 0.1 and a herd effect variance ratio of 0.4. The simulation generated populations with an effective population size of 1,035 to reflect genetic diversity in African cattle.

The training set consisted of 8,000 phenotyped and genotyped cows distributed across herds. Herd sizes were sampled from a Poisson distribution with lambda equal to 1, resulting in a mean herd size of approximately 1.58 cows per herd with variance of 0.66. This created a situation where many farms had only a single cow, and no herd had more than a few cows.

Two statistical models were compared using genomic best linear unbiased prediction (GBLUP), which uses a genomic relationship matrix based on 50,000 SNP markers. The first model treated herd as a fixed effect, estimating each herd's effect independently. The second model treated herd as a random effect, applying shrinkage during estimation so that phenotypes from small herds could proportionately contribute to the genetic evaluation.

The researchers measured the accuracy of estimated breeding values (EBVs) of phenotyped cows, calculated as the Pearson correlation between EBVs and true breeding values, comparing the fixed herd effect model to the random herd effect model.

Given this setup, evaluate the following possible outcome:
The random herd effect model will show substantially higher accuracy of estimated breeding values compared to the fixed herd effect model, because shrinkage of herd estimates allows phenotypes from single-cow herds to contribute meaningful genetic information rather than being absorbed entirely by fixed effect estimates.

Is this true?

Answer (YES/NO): YES